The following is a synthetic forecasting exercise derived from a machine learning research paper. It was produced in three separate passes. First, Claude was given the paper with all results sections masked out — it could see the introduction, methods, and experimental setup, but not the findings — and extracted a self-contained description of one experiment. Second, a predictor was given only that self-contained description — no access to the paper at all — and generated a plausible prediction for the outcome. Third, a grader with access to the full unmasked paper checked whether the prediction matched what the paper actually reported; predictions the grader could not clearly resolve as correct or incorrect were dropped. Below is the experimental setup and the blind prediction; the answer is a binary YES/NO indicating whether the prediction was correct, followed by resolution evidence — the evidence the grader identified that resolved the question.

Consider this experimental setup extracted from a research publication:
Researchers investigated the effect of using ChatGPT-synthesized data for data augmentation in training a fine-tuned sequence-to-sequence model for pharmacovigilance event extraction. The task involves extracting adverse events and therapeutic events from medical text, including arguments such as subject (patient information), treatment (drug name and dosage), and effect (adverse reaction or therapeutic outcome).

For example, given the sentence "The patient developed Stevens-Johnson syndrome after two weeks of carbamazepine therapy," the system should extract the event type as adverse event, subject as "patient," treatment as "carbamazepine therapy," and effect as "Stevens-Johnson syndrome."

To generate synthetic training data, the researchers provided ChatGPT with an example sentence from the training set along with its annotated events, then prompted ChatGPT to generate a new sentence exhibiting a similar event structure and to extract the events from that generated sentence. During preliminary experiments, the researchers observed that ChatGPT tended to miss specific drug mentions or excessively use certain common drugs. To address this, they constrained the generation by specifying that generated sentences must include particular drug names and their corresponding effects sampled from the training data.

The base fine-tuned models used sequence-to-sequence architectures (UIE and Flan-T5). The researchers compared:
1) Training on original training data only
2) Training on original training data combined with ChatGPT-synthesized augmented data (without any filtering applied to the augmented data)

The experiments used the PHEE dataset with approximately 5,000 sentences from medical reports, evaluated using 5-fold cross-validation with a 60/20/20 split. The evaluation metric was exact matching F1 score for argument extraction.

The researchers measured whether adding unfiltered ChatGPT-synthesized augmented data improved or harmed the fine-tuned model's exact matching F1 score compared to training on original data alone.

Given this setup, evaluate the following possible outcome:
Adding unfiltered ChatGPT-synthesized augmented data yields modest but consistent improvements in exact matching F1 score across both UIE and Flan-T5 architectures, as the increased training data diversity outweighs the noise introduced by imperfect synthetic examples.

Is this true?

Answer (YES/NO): NO